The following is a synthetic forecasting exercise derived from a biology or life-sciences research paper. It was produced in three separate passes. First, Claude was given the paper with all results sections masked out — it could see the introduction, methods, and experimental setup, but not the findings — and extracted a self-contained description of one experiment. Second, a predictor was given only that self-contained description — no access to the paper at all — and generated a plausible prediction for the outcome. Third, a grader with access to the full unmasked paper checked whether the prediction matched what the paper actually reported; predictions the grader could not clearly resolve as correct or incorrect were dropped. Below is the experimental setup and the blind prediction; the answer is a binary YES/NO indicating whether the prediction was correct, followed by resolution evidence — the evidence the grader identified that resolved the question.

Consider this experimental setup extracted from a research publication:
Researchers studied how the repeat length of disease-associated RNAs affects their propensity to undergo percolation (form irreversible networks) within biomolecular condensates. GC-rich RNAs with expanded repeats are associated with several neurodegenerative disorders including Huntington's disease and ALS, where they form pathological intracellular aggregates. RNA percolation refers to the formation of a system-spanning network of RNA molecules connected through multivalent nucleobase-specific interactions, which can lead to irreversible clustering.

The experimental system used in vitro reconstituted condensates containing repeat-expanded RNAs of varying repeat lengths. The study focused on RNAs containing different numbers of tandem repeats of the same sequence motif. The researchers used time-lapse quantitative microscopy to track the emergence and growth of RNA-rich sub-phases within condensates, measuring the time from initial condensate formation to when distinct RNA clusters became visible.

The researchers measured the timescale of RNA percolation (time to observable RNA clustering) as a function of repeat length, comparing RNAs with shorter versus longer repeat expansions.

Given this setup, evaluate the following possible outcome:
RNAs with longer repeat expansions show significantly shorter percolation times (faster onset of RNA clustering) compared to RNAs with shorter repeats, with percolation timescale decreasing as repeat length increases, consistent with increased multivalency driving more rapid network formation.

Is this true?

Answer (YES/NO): YES